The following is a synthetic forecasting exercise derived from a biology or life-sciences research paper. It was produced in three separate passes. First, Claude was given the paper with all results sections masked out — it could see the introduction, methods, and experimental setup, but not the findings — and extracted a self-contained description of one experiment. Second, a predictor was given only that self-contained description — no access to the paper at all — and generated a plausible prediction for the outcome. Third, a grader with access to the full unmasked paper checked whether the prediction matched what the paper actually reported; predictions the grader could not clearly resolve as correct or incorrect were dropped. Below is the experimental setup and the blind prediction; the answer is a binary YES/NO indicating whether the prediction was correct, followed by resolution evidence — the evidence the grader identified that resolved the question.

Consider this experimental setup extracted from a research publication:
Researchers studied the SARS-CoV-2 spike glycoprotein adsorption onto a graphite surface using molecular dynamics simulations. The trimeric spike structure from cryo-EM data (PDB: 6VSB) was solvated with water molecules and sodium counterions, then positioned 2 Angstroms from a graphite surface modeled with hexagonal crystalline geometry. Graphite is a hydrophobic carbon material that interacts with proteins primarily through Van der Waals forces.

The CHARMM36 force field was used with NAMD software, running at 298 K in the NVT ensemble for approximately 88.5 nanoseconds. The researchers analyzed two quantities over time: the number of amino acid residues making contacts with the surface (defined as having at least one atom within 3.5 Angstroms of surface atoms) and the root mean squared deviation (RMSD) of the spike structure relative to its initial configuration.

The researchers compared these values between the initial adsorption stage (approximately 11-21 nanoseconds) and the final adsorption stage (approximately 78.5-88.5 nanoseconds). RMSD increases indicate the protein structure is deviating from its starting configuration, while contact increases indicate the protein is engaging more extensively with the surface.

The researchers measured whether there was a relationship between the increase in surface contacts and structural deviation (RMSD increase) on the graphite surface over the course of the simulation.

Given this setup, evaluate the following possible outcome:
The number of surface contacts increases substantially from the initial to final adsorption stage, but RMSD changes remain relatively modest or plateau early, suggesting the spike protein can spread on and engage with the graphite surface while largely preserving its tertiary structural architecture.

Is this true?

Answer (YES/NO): NO